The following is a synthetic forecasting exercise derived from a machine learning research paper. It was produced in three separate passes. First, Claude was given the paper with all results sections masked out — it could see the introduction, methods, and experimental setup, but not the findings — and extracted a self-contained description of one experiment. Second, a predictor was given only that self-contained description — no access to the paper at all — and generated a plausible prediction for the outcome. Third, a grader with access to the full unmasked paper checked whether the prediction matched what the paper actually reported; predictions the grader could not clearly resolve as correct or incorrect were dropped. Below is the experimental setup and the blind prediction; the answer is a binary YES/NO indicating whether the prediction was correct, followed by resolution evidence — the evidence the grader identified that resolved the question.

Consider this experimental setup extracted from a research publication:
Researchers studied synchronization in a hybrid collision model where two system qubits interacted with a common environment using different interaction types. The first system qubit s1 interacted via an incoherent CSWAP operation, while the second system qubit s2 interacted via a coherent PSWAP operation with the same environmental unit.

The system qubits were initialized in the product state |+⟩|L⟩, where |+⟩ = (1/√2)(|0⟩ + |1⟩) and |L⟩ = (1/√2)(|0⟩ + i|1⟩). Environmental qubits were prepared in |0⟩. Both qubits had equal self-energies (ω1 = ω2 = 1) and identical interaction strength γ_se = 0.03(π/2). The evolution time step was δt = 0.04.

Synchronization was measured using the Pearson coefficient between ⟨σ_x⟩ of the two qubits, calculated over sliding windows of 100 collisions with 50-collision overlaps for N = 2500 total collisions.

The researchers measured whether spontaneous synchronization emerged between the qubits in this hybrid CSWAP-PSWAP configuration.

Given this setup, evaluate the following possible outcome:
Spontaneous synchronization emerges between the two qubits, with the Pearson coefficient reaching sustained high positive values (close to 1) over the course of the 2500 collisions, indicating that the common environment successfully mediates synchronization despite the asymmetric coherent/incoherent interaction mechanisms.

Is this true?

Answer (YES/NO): NO